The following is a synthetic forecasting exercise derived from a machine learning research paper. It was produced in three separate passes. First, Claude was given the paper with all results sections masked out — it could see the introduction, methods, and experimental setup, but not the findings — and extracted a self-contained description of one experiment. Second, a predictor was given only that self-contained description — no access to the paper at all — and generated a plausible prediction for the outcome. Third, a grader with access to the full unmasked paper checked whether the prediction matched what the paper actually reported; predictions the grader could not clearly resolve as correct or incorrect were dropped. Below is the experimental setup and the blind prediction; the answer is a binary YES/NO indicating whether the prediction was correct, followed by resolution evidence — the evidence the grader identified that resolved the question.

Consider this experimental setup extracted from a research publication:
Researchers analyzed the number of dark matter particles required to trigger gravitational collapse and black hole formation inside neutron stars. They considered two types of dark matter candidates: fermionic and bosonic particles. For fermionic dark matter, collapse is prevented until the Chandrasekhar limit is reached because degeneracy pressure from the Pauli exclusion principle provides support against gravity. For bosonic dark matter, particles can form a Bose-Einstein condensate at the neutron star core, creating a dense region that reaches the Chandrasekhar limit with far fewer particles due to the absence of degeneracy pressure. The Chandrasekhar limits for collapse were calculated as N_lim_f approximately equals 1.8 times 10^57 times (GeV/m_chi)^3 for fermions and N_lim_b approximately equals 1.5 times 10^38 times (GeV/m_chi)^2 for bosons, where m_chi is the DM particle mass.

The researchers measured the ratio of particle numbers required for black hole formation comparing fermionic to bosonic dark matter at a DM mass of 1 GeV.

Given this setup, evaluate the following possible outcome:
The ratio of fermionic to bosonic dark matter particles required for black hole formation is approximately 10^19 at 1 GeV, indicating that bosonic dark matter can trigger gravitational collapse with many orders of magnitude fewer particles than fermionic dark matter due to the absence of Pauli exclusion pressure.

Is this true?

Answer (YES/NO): YES